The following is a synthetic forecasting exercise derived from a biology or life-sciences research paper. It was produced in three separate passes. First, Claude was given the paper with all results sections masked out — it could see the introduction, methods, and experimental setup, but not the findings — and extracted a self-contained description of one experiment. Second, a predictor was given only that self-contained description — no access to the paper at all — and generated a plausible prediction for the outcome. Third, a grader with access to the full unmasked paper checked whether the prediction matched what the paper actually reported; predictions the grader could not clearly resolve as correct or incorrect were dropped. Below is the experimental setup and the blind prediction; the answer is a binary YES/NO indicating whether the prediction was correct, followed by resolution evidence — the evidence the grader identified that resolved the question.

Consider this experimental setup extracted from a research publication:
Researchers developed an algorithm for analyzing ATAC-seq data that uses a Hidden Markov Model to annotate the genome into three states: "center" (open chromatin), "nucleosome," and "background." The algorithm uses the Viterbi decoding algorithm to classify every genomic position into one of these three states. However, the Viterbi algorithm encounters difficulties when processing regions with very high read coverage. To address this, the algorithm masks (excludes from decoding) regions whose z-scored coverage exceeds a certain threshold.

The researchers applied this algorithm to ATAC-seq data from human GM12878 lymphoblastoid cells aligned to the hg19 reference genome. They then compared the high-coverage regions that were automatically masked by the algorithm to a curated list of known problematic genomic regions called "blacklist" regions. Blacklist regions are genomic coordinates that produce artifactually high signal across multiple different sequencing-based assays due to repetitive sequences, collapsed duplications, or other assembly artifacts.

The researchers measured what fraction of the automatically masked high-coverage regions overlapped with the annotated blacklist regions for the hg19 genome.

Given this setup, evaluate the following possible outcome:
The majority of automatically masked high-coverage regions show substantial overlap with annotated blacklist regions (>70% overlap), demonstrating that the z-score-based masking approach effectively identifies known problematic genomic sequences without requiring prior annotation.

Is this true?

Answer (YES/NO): YES